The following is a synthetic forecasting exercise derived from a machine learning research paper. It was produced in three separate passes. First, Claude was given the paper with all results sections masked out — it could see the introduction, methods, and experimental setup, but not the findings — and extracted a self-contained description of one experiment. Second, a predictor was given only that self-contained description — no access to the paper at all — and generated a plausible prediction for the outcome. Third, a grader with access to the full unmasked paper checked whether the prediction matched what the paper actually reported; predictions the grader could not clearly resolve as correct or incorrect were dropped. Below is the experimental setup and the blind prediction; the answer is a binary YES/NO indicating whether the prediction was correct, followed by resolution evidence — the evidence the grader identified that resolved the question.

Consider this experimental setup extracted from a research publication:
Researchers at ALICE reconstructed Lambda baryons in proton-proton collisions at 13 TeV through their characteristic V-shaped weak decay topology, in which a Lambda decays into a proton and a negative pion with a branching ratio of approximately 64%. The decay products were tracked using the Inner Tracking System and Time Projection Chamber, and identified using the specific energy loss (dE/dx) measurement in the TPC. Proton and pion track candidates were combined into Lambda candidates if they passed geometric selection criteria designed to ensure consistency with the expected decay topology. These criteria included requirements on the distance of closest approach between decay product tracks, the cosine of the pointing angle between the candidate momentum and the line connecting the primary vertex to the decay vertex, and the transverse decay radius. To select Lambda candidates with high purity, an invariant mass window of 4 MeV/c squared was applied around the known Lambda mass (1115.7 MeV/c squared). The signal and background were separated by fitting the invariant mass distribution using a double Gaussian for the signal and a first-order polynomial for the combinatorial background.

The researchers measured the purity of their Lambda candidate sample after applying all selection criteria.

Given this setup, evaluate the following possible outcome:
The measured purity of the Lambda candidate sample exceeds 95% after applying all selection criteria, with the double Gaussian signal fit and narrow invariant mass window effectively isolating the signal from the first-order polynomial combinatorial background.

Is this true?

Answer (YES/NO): NO